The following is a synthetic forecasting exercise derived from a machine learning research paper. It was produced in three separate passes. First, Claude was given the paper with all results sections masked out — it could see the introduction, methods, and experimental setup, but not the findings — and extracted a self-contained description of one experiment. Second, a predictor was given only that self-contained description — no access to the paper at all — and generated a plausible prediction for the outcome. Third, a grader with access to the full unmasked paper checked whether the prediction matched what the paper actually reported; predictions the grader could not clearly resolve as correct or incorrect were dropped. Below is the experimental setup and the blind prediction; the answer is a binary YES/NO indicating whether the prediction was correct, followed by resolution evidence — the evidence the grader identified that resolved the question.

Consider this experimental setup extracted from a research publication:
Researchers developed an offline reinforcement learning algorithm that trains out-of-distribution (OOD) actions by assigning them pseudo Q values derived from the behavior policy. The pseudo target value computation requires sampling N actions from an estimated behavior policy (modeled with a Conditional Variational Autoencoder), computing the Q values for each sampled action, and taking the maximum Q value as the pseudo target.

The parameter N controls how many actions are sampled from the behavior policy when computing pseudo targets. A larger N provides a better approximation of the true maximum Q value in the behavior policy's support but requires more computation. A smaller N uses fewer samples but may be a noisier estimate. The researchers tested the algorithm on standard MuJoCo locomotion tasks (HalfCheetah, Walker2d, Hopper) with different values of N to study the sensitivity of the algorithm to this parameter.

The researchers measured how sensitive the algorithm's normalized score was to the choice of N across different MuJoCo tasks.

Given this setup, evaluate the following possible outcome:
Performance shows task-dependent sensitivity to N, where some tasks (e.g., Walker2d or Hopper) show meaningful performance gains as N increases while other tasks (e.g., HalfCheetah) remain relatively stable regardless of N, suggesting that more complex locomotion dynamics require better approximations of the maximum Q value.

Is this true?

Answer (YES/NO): NO